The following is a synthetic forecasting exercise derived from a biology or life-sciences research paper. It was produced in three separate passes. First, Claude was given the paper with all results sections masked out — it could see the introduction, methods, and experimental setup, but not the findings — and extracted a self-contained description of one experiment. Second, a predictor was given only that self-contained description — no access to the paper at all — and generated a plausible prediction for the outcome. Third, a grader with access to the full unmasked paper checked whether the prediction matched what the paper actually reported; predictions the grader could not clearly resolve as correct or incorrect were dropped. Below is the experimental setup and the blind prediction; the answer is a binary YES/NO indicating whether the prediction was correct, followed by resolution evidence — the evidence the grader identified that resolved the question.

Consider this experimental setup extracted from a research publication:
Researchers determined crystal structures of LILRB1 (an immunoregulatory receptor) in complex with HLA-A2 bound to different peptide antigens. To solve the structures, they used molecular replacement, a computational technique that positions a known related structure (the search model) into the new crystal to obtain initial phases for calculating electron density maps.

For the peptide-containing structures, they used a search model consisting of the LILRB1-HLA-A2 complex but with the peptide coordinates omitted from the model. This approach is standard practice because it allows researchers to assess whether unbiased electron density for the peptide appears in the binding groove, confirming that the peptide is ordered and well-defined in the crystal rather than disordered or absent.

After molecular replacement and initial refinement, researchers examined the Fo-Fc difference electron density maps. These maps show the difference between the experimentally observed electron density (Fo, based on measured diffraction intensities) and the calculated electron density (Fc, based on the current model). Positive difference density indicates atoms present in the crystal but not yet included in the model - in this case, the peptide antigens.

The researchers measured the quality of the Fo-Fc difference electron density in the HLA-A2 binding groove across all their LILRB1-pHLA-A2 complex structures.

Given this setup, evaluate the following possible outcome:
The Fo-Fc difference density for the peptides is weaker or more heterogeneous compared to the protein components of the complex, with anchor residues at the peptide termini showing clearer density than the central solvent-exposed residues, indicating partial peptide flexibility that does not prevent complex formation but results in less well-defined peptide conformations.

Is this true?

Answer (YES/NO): NO